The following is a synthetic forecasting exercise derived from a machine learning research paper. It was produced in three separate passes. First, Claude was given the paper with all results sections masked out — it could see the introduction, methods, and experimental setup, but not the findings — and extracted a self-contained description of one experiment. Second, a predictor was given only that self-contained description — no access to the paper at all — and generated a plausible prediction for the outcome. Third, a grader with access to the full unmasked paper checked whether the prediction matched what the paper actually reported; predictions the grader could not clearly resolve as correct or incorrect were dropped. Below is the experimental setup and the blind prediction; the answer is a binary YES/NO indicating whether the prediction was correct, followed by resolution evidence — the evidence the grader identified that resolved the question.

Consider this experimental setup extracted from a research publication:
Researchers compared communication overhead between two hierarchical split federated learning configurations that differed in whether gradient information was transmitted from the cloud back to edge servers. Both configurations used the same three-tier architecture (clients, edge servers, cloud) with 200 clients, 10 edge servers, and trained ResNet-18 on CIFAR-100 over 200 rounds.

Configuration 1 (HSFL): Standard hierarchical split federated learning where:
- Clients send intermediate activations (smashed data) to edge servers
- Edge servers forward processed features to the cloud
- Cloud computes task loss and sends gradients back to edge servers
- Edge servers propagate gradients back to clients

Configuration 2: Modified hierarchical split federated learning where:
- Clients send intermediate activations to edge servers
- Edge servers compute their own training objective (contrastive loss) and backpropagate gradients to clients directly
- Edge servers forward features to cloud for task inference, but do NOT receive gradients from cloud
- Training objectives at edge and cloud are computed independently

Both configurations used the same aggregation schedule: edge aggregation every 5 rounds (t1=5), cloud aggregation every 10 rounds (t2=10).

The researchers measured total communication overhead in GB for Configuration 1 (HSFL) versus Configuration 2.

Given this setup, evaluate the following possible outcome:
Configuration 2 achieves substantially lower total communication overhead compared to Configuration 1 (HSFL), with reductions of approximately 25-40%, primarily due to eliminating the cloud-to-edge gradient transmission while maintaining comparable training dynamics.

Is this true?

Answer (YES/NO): NO